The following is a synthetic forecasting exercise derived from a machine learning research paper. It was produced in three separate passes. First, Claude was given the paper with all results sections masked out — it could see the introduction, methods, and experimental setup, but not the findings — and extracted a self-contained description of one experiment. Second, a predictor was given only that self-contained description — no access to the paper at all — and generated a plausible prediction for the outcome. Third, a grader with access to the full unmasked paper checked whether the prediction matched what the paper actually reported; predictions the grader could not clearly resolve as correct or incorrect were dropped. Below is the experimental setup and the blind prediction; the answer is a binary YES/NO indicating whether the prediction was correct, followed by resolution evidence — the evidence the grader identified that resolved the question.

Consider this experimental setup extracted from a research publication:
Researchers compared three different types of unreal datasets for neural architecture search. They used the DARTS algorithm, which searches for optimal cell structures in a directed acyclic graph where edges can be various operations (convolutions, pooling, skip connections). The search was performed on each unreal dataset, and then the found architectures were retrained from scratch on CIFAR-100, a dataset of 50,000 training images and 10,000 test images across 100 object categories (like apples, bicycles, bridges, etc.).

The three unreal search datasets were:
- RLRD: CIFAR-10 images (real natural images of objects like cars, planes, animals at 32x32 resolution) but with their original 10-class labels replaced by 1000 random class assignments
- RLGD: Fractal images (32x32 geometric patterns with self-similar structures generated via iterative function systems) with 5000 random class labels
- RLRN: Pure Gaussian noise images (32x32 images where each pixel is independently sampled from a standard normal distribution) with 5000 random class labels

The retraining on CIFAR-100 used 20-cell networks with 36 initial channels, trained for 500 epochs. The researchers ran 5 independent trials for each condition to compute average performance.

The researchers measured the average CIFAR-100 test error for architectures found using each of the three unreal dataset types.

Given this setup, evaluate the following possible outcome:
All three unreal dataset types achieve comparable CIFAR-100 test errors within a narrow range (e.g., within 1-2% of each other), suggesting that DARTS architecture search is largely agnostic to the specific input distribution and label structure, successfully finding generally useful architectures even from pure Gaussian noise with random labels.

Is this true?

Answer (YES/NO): YES